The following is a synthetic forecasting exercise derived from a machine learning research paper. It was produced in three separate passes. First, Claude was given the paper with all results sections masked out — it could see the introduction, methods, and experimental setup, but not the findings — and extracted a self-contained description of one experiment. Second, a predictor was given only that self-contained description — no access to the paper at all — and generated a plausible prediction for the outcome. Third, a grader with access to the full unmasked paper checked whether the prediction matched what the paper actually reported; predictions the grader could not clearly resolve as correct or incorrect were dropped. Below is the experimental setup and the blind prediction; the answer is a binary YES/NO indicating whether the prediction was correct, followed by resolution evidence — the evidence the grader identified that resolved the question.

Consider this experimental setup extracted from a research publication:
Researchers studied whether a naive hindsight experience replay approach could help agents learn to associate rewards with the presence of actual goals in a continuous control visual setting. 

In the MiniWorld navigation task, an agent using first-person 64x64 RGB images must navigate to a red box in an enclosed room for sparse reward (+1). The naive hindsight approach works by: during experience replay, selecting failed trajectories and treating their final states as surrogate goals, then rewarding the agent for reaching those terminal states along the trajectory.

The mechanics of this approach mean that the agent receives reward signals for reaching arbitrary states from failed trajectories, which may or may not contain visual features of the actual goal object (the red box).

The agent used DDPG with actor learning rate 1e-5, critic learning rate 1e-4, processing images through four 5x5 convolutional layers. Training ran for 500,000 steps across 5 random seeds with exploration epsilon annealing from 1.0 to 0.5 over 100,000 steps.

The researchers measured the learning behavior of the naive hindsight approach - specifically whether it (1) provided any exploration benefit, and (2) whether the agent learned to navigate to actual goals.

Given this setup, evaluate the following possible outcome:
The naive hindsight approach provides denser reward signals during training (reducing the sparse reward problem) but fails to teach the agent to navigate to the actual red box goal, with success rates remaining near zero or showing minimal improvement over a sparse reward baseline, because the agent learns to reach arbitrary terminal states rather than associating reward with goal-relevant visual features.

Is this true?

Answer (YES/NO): YES